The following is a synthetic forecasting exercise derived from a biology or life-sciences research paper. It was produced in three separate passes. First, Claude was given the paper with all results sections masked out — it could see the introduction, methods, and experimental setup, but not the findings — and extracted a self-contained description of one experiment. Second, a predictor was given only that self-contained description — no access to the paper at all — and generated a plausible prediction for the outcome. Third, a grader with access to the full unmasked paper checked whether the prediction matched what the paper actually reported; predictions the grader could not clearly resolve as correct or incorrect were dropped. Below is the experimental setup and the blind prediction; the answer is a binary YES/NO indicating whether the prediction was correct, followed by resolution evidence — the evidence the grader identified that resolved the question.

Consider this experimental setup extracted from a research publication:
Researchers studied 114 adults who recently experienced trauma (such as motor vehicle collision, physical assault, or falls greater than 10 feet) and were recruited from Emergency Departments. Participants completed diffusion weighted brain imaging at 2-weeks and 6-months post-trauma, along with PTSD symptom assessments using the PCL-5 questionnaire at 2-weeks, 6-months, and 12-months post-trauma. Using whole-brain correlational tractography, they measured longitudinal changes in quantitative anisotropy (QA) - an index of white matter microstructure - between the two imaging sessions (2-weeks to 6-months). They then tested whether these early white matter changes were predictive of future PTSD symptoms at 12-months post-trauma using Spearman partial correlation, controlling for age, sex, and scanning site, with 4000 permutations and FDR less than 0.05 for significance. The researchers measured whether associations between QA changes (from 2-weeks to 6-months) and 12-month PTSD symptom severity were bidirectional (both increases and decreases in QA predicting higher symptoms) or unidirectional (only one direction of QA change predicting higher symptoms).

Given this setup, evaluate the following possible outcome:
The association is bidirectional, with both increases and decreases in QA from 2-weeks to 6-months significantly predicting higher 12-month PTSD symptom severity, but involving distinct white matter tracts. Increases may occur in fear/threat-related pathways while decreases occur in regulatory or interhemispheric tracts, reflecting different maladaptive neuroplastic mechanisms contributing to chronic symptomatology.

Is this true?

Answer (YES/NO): NO